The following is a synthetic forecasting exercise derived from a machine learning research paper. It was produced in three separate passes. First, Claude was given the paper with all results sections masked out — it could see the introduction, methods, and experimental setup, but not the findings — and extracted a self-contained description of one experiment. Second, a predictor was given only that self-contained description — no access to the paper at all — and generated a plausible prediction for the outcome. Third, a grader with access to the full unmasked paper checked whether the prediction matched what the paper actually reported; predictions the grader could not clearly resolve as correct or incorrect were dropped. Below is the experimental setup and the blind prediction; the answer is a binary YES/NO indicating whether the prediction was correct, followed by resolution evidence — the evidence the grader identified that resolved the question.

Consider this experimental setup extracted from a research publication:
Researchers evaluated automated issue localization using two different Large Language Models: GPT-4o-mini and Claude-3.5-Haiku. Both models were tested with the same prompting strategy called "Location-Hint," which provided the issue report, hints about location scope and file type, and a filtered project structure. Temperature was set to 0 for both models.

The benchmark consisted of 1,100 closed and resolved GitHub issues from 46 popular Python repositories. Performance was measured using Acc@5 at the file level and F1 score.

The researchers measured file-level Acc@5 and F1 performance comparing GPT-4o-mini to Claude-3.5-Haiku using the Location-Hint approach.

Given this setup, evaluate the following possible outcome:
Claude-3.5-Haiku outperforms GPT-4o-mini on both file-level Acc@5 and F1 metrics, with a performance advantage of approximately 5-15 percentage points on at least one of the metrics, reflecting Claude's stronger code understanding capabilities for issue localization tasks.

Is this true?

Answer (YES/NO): YES